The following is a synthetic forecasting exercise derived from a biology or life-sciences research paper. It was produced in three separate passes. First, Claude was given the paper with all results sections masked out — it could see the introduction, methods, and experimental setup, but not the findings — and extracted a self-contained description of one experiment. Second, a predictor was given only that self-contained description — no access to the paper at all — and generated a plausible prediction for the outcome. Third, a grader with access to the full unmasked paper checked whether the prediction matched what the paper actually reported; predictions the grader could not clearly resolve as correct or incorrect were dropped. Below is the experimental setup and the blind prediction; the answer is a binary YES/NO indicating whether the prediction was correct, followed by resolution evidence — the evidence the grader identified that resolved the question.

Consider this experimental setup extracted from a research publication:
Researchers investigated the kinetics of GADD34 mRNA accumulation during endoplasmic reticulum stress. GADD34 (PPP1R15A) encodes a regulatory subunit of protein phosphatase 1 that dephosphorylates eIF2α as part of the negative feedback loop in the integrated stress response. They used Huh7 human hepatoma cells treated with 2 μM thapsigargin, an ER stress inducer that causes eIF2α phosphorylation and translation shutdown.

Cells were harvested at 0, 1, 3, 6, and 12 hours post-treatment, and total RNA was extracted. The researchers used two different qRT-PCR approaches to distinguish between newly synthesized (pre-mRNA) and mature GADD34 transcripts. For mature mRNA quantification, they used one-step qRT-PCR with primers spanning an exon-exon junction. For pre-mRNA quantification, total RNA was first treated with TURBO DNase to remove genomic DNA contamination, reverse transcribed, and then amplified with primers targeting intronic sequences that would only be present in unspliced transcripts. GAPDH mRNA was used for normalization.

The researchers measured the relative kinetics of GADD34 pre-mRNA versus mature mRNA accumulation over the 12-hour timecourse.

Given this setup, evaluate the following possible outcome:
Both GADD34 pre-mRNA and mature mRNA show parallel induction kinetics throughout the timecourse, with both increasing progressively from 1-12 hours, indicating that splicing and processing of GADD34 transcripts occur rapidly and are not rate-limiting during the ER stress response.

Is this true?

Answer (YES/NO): NO